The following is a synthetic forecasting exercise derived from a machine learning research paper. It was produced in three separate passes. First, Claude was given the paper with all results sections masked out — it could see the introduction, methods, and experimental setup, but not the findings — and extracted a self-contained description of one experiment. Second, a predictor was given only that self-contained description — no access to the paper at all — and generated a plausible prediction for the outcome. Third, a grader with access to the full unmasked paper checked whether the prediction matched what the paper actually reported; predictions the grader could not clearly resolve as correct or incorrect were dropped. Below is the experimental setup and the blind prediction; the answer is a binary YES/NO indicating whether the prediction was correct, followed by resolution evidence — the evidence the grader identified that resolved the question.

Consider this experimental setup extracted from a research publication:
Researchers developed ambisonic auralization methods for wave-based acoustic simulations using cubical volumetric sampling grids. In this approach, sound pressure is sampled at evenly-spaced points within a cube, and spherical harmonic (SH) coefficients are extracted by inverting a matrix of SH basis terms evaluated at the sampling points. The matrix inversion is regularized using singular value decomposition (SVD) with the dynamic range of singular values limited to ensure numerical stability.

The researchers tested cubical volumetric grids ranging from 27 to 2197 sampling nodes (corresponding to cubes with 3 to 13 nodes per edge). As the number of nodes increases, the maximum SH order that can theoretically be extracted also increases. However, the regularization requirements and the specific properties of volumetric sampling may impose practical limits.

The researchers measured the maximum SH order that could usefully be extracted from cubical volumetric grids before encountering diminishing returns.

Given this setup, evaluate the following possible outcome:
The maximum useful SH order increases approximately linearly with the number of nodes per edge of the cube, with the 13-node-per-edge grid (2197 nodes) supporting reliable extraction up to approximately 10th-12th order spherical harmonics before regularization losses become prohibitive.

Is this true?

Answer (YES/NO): NO